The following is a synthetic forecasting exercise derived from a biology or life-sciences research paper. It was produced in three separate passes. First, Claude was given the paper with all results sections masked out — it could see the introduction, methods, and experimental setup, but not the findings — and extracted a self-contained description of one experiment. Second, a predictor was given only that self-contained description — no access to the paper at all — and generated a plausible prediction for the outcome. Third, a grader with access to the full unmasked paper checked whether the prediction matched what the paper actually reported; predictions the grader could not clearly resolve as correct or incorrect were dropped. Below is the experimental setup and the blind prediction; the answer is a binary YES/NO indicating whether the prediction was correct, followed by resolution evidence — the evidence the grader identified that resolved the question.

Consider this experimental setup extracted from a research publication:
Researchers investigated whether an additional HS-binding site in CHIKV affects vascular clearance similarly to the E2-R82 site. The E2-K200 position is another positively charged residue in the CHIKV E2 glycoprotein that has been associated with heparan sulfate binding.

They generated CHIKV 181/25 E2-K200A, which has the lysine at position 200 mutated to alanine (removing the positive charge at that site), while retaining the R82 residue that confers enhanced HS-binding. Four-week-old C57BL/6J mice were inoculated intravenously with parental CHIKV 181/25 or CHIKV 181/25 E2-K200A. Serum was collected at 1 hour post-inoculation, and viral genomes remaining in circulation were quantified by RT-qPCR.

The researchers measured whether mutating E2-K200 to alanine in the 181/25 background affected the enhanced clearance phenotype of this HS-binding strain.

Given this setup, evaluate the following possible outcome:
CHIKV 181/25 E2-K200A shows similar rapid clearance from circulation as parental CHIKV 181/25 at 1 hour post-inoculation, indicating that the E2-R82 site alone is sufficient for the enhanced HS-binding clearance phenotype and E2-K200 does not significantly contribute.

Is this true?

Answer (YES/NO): YES